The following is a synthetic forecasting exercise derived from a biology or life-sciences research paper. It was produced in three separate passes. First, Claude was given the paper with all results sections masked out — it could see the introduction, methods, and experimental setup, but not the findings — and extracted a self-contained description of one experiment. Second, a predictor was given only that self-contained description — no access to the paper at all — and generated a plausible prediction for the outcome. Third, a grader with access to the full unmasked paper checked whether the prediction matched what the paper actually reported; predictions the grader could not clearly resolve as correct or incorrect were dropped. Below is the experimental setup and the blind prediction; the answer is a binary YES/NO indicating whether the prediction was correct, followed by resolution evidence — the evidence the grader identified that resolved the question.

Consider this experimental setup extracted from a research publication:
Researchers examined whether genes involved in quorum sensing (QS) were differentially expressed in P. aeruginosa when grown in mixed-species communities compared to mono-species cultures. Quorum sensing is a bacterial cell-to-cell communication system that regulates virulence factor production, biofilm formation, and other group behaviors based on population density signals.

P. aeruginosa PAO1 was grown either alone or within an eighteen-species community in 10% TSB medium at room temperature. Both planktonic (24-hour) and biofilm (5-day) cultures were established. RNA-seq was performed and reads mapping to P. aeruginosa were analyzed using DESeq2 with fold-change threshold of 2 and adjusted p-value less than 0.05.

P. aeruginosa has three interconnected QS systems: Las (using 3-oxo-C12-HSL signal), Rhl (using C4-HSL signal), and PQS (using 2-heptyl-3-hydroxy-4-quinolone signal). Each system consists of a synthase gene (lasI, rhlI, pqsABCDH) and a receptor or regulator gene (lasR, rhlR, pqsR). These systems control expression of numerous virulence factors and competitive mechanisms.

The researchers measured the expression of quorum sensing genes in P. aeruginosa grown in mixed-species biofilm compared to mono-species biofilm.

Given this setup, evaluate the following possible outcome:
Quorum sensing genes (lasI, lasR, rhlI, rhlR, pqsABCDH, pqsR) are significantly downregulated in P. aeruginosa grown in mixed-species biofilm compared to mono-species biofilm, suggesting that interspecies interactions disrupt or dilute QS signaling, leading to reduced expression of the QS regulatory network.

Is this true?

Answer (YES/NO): NO